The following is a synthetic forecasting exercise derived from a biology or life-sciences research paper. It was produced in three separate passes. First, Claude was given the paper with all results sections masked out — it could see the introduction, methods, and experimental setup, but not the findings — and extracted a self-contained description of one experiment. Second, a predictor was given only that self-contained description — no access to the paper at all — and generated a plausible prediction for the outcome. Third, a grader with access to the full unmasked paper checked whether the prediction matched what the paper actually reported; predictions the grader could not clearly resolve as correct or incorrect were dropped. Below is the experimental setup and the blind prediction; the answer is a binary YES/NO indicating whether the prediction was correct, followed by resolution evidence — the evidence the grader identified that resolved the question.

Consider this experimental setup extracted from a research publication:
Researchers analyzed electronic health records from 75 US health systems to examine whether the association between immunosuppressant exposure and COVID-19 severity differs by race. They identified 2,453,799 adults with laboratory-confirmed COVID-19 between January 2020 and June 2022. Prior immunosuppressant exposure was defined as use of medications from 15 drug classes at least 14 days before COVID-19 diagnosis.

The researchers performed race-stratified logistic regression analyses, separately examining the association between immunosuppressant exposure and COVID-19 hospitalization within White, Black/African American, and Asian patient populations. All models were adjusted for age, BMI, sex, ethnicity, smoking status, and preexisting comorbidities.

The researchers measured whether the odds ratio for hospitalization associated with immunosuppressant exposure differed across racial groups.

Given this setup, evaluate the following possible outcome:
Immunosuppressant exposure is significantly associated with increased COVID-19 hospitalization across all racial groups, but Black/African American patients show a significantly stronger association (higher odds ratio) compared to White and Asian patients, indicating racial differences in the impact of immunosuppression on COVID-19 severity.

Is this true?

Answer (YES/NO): NO